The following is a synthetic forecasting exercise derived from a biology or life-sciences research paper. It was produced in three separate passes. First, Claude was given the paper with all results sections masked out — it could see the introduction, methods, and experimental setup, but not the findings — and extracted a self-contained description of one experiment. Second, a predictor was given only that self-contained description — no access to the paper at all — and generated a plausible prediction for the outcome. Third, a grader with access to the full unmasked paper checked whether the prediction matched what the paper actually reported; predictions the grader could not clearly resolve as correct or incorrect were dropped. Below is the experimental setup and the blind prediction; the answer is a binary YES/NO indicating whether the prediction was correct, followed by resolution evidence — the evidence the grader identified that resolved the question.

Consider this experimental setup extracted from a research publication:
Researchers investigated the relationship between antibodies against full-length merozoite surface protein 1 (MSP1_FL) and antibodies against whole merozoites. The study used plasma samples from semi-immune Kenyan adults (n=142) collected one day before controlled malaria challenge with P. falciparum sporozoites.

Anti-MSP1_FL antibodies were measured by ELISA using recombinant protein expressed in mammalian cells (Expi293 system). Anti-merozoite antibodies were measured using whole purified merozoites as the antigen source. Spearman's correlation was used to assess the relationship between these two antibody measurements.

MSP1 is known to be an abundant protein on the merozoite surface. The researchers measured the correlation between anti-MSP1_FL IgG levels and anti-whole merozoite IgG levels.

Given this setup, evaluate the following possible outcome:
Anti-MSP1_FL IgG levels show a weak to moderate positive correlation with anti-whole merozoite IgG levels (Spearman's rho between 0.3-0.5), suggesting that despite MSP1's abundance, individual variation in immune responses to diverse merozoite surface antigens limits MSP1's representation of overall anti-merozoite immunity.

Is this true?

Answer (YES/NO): NO